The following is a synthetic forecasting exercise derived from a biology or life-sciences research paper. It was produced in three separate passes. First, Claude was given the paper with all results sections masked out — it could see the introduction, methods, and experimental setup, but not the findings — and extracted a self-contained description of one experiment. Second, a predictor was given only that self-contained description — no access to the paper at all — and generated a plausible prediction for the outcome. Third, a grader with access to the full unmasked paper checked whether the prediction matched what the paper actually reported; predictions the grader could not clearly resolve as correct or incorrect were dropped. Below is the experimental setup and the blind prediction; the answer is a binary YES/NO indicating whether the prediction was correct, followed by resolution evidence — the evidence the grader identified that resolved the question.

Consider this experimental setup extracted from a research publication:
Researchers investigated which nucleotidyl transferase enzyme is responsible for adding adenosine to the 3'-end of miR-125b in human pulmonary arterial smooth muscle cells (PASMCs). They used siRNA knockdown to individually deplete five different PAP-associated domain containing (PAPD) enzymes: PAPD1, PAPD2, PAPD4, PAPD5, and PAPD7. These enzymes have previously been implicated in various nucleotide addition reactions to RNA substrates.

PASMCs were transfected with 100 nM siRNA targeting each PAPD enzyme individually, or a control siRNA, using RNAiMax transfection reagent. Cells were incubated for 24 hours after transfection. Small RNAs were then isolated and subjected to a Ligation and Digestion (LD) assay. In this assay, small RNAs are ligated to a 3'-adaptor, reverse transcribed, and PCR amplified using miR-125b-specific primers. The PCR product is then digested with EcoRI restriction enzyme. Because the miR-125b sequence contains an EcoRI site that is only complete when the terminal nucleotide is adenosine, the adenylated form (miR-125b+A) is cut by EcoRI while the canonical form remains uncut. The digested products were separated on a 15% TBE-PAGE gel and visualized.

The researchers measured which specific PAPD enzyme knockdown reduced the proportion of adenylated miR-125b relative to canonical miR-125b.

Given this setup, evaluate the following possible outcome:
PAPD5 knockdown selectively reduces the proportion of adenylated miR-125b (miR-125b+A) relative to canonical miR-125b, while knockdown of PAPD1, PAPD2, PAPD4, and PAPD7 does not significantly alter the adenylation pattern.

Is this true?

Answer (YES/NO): NO